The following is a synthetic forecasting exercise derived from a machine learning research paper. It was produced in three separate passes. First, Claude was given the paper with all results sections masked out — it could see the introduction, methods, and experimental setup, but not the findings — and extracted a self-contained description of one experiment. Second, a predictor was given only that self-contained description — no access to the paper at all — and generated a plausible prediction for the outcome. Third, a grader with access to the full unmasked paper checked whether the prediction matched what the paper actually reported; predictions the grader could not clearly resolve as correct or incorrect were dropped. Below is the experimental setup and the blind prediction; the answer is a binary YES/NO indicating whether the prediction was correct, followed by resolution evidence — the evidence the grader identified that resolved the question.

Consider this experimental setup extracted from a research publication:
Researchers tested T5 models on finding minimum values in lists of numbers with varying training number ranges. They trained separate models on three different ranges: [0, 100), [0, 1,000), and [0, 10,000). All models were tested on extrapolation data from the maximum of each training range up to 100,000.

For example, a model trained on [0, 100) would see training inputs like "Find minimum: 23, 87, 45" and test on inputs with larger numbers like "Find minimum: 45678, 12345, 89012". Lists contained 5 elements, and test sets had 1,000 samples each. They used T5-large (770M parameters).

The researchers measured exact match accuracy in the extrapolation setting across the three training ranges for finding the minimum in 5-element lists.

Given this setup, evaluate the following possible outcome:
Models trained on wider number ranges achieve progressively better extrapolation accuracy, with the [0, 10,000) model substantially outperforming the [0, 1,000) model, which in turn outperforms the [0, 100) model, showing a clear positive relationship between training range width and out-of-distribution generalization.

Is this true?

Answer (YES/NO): YES